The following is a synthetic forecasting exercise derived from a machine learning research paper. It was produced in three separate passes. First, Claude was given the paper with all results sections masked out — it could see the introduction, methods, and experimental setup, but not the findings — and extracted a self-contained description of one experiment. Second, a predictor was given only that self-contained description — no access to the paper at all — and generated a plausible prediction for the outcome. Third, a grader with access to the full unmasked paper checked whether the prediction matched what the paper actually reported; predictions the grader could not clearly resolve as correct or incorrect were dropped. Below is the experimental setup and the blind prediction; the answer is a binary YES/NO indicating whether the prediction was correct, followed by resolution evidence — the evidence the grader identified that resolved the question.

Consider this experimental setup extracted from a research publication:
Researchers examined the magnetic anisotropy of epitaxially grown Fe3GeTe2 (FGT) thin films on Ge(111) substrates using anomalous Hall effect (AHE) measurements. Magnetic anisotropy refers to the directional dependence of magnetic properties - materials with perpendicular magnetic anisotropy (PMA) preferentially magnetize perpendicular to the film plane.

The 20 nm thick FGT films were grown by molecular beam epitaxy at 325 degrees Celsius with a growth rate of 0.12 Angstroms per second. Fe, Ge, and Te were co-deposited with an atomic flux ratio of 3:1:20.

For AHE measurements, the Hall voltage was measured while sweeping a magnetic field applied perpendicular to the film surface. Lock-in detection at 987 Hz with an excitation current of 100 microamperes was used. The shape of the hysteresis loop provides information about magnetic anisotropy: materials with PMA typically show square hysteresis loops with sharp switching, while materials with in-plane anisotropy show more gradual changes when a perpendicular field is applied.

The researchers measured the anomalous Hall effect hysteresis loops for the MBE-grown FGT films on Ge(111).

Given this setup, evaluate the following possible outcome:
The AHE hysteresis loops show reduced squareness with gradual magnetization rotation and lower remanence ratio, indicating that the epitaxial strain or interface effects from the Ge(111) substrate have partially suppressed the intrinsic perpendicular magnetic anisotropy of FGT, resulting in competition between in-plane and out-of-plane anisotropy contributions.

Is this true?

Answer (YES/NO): NO